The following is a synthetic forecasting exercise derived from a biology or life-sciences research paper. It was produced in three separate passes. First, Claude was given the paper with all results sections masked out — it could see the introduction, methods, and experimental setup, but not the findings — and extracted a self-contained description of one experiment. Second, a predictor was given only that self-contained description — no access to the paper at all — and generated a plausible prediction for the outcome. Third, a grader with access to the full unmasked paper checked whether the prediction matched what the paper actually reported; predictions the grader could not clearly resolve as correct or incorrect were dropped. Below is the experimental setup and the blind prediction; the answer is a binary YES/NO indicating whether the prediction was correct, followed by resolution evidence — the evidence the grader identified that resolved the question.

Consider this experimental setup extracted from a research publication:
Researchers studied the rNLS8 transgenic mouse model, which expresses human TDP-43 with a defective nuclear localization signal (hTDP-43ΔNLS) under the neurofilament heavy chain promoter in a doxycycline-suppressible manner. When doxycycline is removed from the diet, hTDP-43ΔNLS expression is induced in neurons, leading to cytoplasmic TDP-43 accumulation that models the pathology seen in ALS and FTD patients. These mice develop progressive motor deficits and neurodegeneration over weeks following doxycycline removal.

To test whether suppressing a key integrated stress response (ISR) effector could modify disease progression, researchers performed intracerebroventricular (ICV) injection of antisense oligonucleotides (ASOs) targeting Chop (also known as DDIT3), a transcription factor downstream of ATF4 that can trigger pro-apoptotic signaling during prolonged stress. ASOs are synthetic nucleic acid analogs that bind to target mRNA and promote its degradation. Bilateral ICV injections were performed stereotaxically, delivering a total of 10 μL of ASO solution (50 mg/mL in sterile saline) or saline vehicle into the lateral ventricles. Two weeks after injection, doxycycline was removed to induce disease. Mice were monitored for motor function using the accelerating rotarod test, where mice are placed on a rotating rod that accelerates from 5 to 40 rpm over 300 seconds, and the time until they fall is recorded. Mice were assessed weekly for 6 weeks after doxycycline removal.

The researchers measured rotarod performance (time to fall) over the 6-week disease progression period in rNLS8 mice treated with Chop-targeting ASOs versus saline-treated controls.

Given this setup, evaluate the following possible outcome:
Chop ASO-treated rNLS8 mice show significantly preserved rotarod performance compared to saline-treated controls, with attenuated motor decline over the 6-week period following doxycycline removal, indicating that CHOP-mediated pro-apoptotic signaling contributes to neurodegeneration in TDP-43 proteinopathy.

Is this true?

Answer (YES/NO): NO